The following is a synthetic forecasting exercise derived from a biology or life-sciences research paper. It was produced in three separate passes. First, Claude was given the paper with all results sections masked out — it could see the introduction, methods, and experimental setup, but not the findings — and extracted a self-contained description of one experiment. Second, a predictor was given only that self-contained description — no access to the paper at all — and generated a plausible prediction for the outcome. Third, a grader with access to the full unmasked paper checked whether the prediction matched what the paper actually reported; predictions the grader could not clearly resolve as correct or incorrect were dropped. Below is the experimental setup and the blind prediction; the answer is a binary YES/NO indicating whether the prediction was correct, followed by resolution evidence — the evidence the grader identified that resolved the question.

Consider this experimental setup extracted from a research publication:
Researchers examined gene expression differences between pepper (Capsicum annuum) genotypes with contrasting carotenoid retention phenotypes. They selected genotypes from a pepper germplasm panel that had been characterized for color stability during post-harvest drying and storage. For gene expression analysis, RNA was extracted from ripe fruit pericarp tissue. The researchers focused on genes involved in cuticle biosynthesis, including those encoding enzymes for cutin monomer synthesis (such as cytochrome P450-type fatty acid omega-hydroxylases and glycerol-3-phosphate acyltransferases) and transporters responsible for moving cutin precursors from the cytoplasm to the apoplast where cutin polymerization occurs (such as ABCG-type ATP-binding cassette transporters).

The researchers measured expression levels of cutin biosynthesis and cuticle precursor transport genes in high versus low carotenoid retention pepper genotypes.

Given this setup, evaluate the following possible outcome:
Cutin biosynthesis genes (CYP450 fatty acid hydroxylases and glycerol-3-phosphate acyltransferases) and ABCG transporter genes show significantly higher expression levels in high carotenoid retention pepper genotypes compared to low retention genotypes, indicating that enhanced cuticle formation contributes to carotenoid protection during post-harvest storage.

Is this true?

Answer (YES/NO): NO